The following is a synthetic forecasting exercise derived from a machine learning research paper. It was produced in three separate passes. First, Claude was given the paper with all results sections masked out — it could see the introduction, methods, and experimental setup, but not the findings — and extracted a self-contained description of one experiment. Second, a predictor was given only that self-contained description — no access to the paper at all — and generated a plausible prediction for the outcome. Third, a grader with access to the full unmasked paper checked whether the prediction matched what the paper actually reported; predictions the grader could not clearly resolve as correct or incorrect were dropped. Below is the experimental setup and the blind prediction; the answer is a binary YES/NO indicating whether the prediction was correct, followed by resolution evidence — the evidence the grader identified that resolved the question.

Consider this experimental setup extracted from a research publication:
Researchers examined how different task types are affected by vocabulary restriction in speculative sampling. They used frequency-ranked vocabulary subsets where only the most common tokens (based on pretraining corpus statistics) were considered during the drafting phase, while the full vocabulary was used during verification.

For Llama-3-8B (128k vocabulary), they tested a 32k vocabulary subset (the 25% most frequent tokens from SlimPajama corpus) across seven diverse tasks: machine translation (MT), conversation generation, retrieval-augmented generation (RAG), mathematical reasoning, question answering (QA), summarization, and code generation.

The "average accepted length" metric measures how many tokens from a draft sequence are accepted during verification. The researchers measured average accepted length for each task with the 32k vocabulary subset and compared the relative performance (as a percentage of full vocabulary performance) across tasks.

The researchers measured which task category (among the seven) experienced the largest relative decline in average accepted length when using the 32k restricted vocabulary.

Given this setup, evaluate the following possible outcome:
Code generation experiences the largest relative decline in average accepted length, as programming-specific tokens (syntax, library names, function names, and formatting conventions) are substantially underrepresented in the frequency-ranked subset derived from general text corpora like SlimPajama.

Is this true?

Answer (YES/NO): YES